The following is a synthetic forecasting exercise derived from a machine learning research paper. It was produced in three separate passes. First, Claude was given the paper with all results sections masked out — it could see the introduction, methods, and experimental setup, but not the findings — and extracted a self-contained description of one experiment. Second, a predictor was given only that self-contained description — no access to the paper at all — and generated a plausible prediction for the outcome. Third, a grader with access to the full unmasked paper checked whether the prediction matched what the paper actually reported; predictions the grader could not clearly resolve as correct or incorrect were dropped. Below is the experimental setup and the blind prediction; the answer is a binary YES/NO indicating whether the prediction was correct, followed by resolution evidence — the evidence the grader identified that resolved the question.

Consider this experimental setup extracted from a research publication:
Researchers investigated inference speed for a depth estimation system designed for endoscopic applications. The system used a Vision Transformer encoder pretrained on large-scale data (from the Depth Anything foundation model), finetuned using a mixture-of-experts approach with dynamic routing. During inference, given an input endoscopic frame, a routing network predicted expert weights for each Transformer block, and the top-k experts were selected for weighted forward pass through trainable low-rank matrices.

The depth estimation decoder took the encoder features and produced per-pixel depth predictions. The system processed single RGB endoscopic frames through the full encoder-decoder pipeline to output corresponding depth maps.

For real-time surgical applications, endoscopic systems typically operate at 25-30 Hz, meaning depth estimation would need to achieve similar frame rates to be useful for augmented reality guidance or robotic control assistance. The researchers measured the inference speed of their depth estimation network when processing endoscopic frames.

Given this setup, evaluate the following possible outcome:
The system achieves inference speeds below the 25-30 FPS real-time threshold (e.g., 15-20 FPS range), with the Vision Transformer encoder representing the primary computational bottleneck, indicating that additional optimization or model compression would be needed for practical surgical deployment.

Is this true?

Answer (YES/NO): NO